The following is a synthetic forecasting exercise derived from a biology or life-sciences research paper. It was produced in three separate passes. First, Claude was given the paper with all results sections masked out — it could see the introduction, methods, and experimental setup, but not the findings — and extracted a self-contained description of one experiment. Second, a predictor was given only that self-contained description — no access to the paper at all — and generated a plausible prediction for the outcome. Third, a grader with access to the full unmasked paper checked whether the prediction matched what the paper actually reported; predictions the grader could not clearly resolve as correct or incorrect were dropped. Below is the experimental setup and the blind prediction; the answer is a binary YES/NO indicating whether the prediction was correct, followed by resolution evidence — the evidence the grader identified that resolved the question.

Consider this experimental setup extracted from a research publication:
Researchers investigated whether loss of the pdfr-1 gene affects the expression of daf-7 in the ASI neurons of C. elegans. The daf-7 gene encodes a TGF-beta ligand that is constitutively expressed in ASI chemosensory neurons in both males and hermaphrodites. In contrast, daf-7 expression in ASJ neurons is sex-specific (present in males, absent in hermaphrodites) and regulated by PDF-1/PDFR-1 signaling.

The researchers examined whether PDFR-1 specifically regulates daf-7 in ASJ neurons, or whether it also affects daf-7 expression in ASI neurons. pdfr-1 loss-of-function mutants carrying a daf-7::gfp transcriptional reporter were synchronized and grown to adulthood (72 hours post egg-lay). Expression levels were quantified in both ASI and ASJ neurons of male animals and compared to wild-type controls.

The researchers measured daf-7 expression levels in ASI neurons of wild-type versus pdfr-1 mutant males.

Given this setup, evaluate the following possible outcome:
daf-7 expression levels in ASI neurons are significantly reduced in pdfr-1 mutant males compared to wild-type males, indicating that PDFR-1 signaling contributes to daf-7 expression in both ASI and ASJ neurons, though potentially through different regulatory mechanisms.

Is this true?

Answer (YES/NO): NO